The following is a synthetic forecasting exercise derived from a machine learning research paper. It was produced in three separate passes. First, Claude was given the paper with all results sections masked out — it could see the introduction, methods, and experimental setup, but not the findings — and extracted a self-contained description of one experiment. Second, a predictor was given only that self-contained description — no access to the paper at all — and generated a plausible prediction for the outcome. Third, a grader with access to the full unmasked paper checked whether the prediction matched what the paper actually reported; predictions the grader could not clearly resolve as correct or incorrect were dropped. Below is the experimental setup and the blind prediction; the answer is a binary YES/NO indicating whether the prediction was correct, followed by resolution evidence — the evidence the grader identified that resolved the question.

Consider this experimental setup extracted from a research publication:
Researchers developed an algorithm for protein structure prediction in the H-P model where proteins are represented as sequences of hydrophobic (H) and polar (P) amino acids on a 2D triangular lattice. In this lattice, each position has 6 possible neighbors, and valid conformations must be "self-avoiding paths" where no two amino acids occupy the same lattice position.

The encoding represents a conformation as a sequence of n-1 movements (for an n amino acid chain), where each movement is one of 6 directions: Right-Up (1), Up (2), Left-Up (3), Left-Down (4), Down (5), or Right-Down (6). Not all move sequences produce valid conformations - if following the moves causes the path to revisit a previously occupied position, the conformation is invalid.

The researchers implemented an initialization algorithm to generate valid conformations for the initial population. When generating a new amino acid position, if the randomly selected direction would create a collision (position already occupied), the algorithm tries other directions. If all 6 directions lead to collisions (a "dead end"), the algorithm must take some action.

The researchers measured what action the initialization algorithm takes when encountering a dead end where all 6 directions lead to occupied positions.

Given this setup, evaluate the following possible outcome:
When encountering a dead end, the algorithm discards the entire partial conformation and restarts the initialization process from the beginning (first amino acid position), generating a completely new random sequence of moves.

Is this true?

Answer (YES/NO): YES